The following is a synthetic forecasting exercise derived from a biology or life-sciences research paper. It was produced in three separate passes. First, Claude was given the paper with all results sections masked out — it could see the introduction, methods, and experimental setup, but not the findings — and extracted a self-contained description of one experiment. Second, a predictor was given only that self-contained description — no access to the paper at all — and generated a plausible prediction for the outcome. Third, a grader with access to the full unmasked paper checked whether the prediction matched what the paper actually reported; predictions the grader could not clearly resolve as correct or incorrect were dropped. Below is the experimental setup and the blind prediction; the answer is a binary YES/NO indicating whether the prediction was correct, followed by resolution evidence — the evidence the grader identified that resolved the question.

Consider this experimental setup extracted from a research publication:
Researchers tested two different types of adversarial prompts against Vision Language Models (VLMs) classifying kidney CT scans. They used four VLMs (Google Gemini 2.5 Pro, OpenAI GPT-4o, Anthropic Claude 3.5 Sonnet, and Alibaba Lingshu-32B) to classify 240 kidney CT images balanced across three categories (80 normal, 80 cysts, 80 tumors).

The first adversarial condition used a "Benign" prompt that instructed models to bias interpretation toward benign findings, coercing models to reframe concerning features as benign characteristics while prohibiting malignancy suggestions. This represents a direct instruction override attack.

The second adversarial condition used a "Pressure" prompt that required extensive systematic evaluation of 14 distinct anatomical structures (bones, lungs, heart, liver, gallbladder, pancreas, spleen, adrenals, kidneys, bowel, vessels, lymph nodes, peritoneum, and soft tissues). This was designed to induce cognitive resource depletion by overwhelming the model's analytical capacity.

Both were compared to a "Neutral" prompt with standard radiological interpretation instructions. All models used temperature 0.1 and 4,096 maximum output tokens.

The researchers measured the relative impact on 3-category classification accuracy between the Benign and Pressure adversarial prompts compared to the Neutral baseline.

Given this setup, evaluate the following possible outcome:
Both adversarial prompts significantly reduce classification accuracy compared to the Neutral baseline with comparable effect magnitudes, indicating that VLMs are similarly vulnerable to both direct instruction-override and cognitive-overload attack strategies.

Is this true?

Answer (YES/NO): NO